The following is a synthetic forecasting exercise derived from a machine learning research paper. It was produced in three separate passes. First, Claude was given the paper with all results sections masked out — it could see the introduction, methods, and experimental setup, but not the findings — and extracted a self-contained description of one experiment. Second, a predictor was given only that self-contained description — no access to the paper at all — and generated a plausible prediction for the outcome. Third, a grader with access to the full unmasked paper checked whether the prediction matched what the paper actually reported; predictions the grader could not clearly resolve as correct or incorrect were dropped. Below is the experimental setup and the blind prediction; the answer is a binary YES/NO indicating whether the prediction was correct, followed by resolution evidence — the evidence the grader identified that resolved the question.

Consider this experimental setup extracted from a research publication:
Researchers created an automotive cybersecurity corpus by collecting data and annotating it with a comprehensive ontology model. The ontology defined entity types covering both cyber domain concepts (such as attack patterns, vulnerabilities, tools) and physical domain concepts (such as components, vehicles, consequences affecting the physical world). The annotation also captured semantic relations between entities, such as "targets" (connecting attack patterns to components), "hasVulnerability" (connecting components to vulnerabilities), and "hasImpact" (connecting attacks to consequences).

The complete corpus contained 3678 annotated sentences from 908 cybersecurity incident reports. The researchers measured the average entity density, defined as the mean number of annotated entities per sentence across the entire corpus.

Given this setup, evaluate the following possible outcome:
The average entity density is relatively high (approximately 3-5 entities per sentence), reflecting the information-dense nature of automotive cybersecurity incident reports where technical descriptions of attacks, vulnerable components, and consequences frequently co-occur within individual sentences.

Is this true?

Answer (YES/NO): NO